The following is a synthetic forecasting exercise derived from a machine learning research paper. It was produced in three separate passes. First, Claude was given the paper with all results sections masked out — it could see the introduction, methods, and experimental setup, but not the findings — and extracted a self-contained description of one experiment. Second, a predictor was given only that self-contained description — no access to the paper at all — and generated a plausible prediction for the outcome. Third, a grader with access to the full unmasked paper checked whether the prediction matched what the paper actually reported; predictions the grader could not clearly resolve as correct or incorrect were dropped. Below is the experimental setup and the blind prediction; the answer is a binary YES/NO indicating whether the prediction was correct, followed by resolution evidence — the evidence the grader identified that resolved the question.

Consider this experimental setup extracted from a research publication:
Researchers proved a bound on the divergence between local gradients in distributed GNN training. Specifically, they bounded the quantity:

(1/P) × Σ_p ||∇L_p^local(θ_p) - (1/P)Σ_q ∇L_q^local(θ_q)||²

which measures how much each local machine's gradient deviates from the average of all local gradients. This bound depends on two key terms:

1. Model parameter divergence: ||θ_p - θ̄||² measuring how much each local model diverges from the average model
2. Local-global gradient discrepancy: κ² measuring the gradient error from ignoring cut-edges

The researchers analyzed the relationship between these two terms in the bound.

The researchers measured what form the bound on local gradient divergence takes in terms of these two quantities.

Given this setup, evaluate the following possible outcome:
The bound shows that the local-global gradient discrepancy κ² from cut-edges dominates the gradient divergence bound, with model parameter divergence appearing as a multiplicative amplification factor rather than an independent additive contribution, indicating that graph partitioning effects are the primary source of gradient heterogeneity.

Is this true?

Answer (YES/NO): NO